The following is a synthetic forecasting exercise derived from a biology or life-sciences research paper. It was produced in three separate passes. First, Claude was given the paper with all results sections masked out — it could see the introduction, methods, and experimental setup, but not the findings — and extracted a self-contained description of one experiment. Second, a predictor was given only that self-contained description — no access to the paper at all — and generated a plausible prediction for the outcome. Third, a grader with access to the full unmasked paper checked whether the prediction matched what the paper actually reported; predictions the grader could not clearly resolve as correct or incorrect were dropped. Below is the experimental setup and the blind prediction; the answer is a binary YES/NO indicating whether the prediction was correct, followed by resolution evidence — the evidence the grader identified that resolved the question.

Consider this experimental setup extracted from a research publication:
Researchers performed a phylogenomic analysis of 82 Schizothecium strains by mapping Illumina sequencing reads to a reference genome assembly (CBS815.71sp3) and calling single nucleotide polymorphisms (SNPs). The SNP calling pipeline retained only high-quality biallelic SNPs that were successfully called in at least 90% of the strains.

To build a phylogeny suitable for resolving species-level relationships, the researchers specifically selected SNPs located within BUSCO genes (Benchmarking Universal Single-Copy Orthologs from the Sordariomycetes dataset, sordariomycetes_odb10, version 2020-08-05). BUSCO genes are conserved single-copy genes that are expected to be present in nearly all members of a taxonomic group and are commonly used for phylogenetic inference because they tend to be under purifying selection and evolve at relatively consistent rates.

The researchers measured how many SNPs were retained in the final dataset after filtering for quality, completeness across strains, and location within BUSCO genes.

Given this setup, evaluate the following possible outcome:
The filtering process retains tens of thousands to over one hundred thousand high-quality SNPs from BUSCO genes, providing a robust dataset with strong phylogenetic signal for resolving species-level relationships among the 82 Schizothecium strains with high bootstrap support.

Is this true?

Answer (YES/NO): NO